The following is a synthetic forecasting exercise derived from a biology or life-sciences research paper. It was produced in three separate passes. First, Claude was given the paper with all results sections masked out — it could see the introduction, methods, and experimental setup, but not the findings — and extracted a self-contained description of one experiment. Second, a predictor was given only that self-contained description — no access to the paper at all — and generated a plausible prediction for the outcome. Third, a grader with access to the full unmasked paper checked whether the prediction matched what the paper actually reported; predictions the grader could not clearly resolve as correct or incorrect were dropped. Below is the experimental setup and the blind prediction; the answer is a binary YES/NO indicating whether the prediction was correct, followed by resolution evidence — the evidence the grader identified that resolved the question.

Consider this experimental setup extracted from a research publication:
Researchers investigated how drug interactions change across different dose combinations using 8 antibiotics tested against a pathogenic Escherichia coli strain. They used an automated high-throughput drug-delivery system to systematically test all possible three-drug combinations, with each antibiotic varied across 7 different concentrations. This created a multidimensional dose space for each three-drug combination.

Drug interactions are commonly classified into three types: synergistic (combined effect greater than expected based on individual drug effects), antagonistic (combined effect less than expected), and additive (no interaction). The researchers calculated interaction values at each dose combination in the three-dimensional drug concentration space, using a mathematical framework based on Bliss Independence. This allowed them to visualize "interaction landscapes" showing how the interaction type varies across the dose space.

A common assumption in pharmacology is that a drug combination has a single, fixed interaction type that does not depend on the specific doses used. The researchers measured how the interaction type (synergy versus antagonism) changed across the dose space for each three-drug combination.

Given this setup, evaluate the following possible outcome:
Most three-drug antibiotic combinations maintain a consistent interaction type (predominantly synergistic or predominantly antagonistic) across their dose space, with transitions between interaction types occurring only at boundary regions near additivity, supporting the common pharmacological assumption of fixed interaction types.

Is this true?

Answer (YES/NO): NO